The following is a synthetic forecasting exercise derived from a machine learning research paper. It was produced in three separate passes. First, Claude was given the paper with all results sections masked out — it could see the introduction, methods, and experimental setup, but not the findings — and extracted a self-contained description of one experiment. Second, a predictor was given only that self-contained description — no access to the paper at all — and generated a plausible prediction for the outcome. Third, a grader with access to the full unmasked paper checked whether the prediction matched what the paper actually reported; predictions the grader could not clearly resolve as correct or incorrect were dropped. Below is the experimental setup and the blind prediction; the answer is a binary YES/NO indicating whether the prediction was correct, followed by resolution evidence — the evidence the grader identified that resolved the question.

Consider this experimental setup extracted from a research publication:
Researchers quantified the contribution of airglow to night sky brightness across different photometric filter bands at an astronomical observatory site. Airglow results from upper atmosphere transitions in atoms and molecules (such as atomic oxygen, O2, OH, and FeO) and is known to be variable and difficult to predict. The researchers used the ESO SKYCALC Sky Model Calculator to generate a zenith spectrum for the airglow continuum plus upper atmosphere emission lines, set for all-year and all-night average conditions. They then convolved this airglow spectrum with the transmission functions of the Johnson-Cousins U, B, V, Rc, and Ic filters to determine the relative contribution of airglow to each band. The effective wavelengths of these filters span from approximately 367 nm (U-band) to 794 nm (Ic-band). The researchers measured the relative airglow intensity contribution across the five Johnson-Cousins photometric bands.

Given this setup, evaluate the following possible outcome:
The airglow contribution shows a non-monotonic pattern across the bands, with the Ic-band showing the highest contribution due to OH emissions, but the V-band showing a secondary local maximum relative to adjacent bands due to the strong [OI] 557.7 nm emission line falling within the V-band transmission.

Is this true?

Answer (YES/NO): NO